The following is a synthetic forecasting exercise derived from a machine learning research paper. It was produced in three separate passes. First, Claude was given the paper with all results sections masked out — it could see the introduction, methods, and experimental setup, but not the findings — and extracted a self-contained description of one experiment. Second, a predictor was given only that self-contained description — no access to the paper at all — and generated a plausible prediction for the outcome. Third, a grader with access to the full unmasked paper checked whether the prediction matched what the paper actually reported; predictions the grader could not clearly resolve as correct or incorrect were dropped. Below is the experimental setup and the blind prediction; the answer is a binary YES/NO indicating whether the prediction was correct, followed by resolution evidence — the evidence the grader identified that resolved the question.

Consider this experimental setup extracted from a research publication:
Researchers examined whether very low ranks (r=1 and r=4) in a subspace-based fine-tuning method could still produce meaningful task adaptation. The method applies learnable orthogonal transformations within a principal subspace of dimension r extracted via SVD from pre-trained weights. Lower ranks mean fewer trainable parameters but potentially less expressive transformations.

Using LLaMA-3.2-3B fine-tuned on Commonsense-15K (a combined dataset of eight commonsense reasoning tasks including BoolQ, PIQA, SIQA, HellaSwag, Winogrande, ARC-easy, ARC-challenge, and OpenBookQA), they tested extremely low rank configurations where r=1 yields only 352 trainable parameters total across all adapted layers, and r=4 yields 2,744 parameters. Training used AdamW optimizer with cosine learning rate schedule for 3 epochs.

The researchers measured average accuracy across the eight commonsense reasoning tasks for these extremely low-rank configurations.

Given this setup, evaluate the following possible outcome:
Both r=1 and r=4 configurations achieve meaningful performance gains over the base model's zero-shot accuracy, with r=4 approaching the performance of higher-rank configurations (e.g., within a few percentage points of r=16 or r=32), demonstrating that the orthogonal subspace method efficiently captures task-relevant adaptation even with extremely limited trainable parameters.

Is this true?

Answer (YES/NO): NO